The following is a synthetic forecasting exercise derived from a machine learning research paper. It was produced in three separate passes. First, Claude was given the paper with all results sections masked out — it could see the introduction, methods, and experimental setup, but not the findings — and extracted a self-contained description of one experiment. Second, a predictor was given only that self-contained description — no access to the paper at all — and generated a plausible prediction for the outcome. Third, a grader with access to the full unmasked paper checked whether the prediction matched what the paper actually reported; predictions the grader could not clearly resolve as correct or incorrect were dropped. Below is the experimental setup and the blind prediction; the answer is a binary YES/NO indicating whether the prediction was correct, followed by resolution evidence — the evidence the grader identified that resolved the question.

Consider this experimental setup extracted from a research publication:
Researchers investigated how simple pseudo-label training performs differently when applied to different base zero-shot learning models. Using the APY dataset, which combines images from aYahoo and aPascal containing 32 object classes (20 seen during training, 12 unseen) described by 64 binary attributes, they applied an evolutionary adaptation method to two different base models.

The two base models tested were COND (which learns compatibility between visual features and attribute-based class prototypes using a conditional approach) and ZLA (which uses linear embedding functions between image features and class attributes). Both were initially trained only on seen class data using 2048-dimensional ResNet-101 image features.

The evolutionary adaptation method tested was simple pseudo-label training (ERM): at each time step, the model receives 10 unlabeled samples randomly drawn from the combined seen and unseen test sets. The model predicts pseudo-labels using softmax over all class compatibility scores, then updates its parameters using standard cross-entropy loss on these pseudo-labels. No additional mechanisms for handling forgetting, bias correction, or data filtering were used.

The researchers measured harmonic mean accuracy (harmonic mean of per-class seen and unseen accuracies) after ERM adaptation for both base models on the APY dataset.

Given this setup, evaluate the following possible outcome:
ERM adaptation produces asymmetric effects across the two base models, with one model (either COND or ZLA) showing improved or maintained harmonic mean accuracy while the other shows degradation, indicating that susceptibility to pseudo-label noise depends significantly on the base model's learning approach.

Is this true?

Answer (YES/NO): NO